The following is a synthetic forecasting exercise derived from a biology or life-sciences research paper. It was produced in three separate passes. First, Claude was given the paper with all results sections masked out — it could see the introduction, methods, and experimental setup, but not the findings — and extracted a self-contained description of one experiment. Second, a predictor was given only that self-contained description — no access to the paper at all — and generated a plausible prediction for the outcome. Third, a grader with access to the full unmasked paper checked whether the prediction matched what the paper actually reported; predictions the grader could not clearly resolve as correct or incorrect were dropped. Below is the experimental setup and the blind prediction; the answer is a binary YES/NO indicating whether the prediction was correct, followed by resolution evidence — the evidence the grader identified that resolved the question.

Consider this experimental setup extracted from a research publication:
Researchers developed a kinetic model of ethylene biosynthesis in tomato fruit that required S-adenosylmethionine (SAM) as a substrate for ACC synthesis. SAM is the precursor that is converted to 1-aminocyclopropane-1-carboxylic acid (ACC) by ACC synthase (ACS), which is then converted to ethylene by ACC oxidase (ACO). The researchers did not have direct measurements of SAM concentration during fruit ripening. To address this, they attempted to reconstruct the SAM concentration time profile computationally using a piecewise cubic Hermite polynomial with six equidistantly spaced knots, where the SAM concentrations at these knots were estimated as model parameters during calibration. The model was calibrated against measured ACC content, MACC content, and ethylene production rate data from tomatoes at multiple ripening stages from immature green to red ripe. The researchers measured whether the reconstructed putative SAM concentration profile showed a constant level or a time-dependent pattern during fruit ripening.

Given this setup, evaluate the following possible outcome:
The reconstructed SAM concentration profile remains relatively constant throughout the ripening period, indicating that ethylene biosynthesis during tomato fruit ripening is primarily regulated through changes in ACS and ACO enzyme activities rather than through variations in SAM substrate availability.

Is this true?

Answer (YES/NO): NO